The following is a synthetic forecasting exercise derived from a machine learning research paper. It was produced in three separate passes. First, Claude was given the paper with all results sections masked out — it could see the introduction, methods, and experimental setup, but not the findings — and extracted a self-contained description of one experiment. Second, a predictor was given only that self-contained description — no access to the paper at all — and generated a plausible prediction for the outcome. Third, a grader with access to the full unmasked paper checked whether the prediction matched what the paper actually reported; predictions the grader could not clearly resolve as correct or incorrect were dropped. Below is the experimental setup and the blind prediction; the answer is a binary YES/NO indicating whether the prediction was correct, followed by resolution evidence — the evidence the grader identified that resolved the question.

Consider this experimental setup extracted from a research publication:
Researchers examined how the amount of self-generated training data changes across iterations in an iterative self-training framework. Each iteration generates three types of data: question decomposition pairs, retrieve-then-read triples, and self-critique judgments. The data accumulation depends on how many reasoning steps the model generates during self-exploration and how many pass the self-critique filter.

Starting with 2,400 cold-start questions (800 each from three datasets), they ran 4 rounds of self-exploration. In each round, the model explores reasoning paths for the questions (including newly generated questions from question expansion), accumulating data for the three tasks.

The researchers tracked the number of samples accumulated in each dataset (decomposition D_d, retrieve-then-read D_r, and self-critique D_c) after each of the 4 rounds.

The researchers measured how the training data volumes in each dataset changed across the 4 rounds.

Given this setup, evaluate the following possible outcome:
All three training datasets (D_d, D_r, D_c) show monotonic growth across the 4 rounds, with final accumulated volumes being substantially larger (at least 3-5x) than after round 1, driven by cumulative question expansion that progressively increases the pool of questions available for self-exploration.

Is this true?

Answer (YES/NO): NO